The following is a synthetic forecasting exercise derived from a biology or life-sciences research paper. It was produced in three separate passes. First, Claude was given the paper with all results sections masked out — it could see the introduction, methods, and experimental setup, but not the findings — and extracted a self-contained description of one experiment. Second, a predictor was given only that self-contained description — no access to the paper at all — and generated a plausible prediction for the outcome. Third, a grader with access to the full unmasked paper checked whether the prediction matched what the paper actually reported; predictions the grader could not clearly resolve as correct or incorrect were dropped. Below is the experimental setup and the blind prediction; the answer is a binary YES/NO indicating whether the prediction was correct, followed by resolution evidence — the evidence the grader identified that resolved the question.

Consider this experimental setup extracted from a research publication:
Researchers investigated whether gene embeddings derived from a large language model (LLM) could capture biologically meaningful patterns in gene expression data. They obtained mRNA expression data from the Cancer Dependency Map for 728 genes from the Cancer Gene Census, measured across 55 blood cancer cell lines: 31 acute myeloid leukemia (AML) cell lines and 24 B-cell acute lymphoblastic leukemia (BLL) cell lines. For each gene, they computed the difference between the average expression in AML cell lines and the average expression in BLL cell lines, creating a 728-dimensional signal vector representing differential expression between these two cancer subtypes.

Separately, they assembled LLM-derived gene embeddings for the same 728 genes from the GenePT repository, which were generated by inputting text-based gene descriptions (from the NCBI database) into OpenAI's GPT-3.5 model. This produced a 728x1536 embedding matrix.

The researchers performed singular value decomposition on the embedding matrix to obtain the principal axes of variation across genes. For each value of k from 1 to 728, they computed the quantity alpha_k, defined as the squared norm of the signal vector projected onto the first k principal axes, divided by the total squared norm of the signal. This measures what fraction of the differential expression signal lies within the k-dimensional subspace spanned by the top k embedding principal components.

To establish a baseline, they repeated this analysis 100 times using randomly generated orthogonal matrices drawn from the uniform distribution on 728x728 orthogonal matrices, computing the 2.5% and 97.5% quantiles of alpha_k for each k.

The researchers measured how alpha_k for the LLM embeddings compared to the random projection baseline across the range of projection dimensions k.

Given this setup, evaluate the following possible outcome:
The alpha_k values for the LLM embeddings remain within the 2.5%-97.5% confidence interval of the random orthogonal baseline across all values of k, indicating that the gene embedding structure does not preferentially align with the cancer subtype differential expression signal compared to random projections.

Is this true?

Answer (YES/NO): NO